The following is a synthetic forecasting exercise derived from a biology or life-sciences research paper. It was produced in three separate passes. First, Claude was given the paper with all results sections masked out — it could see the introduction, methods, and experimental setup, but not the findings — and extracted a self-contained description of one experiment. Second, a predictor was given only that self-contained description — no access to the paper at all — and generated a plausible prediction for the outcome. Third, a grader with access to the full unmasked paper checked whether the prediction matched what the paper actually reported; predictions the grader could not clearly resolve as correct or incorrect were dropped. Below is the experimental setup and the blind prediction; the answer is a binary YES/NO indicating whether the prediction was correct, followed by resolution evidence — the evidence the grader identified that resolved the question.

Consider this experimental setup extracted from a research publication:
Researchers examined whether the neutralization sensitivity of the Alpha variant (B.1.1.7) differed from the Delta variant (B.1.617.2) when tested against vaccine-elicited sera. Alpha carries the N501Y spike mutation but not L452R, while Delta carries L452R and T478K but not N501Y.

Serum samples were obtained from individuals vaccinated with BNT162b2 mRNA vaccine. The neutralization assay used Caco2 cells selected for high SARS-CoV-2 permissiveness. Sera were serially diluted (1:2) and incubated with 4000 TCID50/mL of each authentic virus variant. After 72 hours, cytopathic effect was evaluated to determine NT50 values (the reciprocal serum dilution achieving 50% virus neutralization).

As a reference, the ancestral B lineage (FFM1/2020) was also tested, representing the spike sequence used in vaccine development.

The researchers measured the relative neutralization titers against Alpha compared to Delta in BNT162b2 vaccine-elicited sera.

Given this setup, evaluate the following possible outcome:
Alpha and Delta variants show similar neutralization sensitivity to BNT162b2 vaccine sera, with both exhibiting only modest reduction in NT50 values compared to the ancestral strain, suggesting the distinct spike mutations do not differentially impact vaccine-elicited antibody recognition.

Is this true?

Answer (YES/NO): NO